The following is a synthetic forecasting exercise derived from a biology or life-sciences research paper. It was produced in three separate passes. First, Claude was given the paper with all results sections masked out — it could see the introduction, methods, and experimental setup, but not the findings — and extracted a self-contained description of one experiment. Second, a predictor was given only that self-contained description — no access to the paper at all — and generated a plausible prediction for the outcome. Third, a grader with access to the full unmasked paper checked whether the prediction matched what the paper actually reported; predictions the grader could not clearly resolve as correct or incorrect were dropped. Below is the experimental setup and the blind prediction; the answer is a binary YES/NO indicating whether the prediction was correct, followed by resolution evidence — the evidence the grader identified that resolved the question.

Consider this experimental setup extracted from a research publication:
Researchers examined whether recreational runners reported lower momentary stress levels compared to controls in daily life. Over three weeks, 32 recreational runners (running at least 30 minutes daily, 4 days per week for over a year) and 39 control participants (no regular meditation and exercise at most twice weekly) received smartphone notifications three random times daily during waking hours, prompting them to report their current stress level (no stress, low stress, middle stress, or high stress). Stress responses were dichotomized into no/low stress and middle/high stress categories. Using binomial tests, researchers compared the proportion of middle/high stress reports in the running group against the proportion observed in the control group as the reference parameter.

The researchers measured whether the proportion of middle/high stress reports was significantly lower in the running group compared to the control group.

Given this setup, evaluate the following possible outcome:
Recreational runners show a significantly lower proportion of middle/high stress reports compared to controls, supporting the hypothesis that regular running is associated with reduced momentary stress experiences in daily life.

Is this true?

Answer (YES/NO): YES